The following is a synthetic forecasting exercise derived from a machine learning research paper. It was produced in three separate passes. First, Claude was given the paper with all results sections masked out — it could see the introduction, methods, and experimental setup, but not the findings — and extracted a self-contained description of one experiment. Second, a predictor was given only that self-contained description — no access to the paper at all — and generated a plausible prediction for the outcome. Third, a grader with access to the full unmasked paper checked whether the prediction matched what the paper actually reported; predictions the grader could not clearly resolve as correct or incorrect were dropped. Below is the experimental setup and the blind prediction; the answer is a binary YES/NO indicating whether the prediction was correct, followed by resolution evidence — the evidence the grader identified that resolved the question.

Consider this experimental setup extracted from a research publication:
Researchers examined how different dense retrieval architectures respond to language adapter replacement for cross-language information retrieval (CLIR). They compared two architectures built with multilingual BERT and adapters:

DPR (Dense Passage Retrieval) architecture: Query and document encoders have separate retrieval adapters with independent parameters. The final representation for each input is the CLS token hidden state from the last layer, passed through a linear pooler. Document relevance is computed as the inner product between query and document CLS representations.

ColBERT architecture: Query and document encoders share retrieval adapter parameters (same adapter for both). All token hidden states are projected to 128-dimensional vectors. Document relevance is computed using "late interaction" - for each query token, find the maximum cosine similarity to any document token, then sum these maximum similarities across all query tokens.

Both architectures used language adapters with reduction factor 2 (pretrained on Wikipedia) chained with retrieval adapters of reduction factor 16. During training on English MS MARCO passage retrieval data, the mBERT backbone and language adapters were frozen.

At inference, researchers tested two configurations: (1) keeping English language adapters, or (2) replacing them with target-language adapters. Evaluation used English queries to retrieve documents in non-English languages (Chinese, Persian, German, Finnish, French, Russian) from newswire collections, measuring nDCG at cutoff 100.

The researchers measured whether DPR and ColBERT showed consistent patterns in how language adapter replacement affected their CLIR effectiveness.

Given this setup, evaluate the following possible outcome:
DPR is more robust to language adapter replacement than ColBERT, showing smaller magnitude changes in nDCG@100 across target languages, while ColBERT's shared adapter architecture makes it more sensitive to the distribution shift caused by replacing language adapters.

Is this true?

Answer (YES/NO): NO